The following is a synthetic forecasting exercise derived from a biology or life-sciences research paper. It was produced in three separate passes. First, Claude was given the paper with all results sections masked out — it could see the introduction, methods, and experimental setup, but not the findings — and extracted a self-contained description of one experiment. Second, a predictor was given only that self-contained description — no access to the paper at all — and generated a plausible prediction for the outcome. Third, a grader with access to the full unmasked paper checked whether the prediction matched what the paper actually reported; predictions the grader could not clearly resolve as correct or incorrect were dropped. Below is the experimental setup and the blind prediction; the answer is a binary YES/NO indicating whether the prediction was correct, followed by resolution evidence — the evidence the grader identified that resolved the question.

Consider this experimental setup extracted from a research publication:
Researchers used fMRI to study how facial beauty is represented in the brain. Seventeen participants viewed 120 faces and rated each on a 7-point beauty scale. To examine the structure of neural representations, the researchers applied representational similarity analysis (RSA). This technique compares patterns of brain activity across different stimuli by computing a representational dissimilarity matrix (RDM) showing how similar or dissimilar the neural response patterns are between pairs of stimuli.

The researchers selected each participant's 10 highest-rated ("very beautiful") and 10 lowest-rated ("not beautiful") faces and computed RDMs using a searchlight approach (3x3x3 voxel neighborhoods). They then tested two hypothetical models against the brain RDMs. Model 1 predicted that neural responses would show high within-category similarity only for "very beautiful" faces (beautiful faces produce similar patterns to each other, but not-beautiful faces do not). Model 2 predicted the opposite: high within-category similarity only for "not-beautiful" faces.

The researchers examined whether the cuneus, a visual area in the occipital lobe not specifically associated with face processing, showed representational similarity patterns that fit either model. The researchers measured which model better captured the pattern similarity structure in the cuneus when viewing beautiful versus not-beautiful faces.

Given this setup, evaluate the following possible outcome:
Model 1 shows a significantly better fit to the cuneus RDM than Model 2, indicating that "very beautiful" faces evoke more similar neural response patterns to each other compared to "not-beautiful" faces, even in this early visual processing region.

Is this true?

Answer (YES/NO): YES